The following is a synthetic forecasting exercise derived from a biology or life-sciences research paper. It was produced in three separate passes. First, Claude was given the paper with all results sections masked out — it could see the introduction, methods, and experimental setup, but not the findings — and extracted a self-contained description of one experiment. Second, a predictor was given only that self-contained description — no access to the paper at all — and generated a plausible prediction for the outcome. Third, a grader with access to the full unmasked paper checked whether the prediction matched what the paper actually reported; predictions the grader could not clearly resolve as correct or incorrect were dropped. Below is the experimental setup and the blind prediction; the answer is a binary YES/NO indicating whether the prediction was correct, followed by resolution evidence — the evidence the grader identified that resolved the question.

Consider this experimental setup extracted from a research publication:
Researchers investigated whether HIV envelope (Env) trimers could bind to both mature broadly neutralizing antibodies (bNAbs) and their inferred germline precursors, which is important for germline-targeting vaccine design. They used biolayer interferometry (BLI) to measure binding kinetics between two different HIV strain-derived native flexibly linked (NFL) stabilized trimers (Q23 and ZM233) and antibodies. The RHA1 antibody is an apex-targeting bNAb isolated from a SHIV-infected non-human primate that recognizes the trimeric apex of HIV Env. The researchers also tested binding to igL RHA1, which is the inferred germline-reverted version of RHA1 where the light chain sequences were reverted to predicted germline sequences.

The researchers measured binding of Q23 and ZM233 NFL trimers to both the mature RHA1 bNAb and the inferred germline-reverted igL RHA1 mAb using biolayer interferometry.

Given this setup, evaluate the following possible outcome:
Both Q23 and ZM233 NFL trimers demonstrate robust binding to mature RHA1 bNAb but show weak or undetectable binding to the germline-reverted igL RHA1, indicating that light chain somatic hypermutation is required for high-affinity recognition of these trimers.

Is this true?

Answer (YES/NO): NO